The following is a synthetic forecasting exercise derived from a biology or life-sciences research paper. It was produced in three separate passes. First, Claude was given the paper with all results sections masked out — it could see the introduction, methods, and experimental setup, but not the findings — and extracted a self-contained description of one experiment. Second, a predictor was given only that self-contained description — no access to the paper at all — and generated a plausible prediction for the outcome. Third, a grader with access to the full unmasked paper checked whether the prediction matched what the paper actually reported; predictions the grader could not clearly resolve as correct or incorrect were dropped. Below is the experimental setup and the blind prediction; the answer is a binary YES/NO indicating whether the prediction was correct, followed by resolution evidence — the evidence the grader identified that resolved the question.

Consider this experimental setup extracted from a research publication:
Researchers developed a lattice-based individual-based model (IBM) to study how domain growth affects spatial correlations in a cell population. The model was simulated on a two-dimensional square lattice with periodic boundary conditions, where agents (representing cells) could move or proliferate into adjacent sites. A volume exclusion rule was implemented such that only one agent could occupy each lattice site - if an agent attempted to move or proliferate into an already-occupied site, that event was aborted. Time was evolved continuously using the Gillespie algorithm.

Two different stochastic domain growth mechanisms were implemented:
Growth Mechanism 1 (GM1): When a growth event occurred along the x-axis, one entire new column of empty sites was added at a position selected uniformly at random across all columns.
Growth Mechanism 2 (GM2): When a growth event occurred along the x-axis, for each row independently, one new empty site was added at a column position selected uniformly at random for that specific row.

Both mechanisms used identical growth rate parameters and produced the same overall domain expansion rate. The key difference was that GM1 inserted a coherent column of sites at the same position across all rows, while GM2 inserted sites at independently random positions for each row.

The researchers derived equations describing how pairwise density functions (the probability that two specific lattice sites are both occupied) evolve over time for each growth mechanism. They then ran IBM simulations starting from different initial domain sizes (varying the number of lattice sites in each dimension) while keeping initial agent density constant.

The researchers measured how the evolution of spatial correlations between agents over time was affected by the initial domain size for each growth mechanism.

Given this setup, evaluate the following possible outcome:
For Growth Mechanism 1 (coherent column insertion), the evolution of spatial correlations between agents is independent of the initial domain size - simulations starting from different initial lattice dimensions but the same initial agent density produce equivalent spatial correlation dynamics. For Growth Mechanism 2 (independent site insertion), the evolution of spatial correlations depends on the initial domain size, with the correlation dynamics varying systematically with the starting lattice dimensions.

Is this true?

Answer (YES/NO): YES